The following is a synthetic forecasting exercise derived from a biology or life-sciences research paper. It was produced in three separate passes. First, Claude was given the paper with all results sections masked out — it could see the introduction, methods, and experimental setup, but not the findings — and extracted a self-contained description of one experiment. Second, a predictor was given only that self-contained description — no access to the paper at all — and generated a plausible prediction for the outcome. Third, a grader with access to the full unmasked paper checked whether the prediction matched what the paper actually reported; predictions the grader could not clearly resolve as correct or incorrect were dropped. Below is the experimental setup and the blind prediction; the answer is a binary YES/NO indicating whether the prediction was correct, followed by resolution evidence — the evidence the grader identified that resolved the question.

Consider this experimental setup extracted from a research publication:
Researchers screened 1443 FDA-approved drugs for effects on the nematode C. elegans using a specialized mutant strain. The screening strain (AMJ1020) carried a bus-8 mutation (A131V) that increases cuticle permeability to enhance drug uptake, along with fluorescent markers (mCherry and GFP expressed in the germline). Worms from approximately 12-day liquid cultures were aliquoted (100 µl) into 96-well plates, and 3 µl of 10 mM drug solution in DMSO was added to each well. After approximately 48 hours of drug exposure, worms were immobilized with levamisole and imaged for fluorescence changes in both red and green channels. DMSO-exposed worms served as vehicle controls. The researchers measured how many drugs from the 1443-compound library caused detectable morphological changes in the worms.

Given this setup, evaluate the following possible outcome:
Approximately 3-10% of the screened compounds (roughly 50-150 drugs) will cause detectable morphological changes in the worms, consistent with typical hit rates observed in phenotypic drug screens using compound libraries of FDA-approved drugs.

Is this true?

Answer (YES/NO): NO